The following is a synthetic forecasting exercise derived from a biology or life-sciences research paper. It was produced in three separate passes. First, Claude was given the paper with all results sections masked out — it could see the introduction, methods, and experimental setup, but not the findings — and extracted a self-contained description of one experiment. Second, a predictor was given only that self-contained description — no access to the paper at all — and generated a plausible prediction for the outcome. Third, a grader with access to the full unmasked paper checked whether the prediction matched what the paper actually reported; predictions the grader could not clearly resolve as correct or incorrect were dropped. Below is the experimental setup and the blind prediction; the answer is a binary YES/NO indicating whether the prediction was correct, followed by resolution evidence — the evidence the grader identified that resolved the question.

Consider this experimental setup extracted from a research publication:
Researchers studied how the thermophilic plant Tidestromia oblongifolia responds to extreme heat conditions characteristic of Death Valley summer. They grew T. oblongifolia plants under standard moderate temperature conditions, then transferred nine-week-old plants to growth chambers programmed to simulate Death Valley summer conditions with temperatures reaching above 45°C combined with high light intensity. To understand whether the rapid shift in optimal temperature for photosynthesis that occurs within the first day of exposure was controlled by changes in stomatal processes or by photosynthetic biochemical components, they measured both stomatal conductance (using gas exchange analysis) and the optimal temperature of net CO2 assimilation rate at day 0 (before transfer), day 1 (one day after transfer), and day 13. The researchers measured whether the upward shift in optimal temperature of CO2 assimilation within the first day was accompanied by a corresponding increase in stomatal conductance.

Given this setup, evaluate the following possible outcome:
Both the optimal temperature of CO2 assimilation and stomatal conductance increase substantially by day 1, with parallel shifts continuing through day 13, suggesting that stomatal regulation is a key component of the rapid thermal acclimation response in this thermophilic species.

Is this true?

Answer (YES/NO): NO